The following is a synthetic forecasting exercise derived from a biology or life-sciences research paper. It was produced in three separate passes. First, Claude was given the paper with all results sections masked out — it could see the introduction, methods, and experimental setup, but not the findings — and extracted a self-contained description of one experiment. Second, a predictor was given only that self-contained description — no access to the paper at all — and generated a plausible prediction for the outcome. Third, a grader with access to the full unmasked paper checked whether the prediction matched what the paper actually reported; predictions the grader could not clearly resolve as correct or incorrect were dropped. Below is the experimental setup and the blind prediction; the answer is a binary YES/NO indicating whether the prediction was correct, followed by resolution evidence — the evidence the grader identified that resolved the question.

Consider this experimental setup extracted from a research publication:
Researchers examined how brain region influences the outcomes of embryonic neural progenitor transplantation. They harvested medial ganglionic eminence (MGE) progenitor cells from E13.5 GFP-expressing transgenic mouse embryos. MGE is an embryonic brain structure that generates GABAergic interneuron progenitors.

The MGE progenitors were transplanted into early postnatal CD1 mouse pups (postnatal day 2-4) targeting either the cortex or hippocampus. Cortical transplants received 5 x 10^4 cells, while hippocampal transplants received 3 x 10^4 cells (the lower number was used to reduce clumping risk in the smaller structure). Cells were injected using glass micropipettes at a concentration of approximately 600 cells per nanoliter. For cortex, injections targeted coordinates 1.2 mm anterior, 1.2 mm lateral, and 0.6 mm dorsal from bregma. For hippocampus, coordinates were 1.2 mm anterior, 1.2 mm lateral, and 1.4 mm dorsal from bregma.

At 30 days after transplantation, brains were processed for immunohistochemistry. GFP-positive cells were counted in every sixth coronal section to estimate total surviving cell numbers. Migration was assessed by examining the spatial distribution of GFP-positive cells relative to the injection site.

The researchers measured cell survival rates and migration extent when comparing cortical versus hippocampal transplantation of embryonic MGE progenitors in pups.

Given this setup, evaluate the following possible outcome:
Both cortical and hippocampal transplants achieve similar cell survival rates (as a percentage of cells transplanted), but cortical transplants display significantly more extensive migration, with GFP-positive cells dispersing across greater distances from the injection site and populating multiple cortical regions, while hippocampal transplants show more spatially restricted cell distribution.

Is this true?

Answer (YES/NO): NO